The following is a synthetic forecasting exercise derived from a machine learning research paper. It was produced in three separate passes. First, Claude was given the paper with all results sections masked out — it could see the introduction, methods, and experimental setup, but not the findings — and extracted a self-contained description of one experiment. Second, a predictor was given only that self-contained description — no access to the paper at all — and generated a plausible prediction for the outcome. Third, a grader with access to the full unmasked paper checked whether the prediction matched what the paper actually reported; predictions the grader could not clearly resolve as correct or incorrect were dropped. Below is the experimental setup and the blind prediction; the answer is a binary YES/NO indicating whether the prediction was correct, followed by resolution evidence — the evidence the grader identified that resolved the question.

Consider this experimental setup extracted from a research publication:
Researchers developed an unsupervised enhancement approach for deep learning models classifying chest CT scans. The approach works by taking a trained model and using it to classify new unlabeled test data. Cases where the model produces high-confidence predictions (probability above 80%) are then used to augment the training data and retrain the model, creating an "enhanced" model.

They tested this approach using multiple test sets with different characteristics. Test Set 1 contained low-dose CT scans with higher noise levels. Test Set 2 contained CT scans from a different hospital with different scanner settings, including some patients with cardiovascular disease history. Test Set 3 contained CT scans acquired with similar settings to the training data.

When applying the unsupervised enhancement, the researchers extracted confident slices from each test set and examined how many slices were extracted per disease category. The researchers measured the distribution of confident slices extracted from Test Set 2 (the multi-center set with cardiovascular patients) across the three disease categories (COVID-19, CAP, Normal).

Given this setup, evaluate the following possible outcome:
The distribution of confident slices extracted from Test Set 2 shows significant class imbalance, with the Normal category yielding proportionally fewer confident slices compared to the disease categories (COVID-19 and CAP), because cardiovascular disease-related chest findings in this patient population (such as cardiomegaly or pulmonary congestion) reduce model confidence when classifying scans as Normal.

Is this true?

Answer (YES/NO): NO